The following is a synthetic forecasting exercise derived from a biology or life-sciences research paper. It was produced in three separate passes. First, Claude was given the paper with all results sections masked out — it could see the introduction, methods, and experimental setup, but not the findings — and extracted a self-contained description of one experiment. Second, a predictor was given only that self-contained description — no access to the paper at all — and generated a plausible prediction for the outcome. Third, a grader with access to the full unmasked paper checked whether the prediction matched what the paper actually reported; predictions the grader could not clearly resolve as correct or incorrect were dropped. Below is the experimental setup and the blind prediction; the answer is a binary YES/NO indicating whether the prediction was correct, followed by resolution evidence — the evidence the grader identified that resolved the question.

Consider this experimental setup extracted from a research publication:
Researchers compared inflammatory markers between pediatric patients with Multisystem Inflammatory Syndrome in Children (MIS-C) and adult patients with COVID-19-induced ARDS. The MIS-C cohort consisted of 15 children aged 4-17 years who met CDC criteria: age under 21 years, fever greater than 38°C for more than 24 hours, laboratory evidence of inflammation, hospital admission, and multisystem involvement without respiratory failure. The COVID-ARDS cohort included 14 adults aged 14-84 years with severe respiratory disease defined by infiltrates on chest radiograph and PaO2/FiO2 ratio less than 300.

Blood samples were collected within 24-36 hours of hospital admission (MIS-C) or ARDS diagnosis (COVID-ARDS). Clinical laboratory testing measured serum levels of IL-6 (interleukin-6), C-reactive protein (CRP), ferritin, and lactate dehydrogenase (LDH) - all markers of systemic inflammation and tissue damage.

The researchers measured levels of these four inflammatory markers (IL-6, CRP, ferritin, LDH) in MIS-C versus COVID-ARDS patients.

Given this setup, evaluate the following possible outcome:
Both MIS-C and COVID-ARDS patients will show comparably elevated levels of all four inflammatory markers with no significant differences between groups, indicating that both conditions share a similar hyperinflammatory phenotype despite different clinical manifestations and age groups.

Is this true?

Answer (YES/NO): NO